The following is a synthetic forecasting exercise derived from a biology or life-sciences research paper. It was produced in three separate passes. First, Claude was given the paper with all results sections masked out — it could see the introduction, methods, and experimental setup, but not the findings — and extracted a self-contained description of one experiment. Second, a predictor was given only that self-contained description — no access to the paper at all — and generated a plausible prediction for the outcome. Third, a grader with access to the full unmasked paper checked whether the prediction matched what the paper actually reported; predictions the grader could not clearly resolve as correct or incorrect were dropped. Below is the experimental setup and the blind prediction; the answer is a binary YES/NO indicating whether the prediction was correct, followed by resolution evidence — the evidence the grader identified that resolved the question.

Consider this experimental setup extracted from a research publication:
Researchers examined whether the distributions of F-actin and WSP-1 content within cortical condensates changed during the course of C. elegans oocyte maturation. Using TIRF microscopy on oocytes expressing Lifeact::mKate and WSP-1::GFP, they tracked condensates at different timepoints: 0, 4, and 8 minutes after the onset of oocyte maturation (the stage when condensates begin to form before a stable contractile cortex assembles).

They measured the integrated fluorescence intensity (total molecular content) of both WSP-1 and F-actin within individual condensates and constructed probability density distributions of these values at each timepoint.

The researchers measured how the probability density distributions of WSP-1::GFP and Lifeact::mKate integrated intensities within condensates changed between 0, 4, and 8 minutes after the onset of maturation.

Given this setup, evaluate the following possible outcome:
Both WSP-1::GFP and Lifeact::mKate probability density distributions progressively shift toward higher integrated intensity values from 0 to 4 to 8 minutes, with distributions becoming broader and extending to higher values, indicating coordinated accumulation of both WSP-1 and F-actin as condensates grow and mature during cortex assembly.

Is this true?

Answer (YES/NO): NO